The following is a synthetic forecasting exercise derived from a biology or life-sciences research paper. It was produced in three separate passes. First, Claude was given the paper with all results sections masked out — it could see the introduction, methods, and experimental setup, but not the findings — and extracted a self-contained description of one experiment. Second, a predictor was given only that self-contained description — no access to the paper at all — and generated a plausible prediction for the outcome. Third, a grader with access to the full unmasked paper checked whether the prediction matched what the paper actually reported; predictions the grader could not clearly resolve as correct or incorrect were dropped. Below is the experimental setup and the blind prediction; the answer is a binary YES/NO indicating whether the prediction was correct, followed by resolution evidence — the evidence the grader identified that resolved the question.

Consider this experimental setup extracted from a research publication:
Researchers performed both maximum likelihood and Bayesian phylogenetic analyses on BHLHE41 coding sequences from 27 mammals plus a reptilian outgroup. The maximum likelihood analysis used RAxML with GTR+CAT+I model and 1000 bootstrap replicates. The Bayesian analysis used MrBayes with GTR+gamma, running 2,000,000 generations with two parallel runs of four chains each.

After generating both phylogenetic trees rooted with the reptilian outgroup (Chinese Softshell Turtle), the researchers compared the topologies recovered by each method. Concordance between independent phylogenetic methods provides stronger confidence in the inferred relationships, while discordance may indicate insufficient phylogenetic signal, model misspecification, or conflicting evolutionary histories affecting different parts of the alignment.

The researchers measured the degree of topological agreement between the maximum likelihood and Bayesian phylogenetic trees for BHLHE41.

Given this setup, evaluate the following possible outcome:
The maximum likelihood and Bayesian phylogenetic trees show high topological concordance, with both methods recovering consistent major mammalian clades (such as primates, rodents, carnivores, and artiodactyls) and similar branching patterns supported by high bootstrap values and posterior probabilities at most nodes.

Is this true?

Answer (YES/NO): YES